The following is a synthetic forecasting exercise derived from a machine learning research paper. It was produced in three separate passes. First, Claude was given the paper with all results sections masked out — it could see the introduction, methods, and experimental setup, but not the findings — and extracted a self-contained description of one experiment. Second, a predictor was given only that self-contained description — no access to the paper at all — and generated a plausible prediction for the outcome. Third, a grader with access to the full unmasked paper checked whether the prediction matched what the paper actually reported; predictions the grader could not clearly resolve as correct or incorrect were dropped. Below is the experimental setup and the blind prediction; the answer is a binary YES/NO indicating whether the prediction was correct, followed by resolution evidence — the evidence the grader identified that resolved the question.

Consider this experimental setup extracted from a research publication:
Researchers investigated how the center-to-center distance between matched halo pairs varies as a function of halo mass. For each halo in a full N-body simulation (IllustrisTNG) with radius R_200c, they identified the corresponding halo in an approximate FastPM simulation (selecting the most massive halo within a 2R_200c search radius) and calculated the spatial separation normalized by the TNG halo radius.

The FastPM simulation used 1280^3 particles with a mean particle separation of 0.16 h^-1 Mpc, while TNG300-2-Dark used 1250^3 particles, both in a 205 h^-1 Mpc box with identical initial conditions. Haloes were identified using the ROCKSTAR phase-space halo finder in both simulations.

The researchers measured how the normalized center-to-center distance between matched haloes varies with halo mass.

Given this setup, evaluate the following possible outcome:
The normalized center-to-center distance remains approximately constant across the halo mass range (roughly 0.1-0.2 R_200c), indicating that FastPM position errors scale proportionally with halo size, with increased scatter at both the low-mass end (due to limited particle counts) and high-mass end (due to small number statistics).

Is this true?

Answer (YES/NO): NO